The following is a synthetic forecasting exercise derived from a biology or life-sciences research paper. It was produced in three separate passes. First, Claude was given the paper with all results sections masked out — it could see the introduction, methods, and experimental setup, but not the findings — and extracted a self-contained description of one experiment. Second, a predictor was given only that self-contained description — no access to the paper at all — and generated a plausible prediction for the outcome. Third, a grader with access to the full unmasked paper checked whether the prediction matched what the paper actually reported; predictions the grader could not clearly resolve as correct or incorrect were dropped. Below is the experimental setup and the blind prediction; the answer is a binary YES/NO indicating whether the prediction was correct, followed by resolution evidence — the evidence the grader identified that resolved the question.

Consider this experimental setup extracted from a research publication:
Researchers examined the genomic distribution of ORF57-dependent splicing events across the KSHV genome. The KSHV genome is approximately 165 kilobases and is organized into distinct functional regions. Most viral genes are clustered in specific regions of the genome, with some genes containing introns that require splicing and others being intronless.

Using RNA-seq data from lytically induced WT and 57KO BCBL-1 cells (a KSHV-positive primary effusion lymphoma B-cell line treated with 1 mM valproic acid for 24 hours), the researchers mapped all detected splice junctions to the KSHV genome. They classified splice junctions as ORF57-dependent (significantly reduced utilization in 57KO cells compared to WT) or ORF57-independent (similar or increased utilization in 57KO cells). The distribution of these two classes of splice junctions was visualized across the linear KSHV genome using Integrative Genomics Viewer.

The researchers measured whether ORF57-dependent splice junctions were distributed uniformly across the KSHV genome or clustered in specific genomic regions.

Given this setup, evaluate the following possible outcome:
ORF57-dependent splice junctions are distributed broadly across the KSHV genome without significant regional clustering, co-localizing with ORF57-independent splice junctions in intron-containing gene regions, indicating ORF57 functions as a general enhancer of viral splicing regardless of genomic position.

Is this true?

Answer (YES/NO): NO